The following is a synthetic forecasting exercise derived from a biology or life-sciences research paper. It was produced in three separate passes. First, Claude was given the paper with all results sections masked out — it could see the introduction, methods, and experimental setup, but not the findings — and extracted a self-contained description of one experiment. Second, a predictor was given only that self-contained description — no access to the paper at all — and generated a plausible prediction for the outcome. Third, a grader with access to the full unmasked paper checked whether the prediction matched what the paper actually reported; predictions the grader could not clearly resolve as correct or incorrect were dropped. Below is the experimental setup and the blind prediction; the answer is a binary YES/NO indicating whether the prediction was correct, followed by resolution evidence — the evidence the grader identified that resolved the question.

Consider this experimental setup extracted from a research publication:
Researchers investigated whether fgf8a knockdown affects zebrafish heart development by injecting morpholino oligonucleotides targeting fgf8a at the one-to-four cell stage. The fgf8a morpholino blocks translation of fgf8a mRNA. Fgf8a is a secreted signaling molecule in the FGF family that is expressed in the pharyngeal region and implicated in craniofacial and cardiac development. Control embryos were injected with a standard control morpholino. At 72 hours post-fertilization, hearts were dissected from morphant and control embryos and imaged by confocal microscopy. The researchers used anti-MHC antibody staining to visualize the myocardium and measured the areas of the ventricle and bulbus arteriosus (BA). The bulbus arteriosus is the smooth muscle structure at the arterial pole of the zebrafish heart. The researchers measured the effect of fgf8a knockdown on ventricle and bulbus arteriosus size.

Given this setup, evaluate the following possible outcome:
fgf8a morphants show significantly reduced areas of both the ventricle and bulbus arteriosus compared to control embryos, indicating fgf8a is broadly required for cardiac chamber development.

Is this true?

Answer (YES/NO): YES